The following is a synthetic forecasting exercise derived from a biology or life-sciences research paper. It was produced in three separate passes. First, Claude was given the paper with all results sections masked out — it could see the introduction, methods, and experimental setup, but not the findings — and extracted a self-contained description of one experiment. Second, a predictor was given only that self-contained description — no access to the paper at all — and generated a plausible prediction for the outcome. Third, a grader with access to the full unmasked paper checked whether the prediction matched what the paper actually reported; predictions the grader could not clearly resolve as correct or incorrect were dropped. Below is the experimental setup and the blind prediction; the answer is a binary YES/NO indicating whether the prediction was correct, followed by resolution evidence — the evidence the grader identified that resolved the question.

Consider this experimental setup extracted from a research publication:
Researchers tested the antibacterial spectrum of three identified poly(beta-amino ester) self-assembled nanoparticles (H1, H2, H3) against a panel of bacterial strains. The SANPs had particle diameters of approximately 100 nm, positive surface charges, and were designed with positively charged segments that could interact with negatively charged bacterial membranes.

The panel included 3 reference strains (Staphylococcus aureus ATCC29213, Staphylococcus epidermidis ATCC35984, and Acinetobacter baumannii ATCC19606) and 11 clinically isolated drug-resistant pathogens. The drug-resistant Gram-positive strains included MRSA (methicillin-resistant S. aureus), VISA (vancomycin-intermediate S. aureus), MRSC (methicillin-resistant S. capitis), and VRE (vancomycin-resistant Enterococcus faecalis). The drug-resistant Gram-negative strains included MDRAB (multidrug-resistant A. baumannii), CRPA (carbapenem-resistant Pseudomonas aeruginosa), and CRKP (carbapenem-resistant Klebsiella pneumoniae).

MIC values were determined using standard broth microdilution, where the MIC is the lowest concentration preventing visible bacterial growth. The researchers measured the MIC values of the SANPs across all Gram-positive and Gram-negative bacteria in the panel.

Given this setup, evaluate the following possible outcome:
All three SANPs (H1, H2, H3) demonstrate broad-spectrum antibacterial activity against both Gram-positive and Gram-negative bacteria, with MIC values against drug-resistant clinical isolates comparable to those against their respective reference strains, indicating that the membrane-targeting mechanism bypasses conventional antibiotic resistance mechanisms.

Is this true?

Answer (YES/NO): NO